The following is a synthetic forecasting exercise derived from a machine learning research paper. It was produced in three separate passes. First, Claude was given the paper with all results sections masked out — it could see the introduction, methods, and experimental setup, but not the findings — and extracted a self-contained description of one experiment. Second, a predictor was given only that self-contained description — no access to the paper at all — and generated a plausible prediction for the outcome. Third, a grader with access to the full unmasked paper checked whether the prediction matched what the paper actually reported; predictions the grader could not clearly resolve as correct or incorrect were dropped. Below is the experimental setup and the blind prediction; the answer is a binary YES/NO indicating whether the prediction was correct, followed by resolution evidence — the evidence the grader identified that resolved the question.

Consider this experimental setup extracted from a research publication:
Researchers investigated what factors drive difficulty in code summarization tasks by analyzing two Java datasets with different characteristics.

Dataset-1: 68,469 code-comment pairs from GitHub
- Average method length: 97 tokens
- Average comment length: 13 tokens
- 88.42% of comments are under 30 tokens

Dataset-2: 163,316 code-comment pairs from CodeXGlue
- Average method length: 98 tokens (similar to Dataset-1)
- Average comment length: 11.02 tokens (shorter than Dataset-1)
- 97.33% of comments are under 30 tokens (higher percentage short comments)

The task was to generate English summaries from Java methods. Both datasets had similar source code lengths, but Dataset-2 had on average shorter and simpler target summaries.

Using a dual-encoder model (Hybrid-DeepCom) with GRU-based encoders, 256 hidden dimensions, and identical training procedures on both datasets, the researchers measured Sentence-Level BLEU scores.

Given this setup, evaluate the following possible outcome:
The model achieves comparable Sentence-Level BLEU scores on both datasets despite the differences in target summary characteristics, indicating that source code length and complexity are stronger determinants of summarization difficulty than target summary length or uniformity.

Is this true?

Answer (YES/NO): NO